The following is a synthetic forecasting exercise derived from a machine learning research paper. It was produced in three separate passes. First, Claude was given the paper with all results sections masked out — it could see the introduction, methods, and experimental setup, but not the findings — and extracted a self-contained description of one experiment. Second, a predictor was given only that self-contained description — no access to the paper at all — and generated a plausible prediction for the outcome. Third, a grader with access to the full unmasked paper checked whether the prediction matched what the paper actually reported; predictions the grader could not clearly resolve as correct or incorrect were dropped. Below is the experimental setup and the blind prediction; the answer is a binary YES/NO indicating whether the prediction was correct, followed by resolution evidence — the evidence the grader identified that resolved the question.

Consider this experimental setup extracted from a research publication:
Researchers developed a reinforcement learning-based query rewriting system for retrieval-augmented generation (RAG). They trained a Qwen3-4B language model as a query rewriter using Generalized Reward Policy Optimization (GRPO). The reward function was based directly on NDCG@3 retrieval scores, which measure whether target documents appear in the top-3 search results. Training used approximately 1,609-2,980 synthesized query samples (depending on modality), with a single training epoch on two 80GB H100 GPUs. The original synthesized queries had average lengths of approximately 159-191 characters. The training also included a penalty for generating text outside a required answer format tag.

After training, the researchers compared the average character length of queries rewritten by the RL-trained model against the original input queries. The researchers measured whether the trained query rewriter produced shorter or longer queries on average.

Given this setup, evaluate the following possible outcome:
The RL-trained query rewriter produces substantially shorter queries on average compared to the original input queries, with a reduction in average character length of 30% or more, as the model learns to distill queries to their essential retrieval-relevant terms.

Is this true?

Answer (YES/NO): NO